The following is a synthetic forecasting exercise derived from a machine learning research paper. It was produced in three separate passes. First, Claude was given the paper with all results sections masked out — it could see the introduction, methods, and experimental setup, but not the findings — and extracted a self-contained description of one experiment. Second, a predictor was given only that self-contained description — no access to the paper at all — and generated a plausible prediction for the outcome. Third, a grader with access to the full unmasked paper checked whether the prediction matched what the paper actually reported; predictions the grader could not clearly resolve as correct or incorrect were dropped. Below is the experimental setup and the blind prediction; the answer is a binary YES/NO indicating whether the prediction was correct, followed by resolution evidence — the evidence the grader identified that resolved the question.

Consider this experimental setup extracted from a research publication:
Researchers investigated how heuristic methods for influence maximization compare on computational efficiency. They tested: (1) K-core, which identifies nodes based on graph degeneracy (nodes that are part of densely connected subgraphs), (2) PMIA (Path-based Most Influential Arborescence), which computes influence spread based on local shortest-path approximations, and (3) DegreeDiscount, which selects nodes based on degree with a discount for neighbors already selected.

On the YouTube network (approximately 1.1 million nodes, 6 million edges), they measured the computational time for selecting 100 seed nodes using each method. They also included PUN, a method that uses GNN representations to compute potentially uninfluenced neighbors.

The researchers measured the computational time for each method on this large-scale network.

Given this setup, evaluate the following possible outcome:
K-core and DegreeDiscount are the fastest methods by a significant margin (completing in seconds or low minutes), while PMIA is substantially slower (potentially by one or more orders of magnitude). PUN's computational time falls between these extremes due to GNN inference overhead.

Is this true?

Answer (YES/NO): NO